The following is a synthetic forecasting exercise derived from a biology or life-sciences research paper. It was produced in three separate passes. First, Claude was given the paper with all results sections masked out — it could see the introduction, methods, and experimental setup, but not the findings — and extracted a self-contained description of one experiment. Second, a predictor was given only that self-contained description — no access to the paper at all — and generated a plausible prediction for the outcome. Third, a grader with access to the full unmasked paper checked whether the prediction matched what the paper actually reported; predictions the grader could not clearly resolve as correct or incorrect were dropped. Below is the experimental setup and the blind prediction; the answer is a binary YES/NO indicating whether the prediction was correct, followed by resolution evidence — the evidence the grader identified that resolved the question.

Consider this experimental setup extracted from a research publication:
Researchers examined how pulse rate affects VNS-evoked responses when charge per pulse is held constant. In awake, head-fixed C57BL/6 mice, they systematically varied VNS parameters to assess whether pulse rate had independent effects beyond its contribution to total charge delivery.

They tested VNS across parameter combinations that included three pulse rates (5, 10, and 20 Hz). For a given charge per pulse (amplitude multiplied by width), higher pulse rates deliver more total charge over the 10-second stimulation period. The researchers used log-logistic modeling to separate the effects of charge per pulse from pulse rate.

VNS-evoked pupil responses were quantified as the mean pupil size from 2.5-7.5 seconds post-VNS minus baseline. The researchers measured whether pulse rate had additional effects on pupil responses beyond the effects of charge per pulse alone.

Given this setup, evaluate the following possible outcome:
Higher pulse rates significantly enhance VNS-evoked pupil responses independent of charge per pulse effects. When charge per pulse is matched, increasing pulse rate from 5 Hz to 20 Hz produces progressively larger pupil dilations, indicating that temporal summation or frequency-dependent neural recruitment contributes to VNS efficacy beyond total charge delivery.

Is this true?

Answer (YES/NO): YES